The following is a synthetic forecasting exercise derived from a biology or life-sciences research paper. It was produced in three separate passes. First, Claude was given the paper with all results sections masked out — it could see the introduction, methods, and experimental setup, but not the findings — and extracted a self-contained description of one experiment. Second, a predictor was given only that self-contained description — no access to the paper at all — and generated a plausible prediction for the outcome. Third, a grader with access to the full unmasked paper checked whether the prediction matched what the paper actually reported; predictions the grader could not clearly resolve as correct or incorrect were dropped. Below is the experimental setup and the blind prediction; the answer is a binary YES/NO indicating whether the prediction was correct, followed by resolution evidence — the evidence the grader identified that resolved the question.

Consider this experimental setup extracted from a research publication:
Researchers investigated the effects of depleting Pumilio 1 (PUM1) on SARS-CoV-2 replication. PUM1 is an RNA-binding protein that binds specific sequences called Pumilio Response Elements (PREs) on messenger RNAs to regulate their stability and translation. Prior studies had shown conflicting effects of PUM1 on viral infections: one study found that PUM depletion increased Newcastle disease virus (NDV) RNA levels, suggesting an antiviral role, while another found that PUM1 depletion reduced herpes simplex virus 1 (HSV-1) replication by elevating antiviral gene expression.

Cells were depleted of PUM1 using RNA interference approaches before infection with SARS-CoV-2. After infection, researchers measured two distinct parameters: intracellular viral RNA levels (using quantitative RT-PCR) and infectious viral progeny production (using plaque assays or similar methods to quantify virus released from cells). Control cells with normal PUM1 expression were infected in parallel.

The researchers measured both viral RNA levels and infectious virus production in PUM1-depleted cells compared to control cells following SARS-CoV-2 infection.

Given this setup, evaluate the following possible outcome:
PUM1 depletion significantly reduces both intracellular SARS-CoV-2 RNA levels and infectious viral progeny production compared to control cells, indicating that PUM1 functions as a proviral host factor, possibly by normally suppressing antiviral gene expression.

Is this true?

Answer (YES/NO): NO